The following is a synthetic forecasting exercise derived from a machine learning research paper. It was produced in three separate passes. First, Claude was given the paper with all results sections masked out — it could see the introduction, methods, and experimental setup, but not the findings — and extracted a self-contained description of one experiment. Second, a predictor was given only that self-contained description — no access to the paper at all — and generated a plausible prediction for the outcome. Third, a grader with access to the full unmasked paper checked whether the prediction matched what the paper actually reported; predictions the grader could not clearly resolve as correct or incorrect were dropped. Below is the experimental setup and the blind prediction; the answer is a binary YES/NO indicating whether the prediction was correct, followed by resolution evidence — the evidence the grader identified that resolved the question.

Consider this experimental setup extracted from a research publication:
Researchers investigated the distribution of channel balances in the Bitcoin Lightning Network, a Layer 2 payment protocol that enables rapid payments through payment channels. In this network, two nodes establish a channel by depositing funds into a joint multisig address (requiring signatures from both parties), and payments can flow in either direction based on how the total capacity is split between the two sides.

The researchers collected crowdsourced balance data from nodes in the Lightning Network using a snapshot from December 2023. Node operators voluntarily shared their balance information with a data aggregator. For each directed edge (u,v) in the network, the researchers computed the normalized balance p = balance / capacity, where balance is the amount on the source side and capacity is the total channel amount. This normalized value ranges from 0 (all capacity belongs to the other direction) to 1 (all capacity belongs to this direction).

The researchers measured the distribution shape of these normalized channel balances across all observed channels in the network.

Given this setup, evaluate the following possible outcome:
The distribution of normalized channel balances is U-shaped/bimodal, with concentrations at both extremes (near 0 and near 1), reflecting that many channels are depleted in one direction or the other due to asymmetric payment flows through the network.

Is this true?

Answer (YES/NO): YES